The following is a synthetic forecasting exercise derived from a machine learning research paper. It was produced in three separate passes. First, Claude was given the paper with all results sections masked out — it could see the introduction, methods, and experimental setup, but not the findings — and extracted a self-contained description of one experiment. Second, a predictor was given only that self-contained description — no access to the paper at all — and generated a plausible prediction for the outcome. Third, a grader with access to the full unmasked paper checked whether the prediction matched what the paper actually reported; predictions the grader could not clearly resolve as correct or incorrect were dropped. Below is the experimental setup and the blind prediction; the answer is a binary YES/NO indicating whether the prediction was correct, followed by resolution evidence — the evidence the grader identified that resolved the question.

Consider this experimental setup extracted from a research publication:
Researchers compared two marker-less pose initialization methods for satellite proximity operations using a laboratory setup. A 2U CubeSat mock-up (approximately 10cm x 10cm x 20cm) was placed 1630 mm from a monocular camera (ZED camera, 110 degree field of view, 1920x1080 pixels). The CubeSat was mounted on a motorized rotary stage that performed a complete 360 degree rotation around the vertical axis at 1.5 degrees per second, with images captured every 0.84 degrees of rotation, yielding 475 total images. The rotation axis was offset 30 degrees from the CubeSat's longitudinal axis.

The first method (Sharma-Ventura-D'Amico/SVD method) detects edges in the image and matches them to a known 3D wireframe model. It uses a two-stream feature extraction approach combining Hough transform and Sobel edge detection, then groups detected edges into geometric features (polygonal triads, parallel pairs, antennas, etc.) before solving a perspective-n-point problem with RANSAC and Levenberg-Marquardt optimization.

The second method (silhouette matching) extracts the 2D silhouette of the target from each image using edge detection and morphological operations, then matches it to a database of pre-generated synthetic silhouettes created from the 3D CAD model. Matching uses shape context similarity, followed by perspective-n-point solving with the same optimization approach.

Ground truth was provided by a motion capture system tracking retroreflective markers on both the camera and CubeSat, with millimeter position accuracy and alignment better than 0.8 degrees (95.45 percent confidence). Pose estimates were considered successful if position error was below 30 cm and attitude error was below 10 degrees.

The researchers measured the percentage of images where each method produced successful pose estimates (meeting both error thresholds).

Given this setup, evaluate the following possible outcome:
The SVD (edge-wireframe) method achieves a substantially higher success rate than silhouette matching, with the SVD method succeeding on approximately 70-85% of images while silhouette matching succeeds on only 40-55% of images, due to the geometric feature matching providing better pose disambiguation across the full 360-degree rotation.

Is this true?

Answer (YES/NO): NO